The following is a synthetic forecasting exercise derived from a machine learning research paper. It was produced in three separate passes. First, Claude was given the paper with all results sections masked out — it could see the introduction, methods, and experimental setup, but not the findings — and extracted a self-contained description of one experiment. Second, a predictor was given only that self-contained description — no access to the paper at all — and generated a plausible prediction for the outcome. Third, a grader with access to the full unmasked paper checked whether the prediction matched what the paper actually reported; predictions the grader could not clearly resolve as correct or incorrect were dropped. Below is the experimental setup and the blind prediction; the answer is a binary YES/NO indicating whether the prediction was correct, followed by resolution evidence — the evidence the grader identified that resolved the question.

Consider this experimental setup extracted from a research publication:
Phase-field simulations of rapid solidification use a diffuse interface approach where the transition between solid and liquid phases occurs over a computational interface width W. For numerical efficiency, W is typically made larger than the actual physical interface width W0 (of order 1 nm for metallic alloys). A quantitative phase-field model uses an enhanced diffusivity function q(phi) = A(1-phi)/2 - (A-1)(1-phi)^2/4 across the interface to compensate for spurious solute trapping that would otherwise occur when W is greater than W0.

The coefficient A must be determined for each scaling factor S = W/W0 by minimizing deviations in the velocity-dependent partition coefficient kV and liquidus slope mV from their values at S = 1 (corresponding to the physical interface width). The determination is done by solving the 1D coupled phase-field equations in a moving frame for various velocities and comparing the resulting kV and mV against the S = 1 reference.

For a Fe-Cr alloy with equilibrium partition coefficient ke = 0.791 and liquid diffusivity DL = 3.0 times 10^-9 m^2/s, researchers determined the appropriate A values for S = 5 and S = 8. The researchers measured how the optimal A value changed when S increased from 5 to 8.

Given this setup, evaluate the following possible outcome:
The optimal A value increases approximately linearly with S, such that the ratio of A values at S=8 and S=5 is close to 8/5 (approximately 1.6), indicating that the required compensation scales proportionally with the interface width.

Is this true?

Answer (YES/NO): YES